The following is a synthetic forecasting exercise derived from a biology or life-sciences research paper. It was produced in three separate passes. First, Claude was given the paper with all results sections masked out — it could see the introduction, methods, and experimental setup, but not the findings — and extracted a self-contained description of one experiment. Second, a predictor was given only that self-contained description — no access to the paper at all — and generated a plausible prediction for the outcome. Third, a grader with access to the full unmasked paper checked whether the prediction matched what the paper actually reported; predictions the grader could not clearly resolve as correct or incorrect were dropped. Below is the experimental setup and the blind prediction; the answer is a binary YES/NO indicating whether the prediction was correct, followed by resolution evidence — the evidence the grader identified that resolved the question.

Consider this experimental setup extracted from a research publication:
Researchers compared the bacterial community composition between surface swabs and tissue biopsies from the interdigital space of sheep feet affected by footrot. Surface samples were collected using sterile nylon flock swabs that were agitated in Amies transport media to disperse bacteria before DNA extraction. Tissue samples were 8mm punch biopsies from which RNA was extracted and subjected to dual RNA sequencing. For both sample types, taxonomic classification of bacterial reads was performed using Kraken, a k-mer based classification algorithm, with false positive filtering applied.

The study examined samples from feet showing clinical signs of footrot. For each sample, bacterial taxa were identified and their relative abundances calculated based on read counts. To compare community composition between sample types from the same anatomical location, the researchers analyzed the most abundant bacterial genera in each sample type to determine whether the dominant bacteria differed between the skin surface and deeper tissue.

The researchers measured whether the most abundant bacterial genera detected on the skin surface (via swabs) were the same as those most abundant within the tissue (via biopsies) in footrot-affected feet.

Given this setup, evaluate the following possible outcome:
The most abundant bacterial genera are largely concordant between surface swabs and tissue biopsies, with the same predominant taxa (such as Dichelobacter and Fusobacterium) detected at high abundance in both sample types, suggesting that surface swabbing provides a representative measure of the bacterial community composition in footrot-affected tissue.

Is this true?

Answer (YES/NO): NO